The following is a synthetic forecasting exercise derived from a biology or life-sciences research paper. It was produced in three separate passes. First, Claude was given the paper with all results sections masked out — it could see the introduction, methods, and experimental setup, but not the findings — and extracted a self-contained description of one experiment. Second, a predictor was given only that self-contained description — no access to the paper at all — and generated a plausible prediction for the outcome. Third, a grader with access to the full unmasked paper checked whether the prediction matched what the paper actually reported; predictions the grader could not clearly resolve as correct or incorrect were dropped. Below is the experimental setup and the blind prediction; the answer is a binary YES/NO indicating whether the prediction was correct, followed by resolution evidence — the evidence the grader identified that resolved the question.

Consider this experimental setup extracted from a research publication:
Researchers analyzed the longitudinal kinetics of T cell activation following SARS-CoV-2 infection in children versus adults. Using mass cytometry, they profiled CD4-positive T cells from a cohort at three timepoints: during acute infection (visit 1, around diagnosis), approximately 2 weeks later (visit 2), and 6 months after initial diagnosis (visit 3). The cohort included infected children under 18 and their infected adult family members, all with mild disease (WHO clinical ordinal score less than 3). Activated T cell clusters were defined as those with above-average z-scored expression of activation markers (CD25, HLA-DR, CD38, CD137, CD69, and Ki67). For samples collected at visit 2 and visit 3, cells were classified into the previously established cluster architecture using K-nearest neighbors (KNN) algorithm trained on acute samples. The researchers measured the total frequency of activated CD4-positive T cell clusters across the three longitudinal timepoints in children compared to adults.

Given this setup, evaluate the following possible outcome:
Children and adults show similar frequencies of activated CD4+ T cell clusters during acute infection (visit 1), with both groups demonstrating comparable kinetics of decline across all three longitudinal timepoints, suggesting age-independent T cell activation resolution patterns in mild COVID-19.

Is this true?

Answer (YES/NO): NO